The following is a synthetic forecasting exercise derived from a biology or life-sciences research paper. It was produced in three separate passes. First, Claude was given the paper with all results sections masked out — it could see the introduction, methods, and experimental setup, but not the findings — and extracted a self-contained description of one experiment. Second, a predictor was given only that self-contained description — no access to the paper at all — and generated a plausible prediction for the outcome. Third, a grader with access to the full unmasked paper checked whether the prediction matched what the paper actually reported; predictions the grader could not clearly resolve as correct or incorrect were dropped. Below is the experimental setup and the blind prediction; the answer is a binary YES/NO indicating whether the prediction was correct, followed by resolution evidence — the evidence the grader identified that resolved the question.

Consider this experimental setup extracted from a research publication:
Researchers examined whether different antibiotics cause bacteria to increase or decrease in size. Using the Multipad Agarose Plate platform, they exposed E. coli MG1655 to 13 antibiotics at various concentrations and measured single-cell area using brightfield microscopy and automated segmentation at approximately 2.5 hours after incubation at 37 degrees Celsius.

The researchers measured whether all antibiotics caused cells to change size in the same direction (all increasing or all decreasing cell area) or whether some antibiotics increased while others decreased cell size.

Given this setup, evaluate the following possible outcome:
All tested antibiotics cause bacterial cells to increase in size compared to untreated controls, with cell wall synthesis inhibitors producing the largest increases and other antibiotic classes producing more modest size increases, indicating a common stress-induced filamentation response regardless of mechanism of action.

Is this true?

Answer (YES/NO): NO